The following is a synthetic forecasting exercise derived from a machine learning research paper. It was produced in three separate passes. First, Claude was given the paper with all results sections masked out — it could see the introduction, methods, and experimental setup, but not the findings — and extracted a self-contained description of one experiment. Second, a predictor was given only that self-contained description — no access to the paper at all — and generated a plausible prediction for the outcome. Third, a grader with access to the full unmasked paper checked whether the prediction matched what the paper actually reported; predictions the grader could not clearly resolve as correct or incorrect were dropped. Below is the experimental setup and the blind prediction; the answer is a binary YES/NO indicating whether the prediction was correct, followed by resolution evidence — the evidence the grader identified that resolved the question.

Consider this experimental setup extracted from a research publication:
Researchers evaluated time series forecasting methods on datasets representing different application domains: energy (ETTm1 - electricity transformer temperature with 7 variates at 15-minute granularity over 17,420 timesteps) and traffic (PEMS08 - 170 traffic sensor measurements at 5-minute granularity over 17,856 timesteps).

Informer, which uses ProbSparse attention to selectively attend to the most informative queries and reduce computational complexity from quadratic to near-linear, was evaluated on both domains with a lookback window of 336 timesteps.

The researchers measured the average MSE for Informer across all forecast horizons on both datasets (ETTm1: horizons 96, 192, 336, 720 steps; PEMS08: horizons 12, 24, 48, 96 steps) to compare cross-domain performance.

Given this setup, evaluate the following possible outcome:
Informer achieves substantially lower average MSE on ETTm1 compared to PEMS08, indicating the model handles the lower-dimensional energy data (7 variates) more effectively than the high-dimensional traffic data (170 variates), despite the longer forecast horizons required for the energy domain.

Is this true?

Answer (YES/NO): NO